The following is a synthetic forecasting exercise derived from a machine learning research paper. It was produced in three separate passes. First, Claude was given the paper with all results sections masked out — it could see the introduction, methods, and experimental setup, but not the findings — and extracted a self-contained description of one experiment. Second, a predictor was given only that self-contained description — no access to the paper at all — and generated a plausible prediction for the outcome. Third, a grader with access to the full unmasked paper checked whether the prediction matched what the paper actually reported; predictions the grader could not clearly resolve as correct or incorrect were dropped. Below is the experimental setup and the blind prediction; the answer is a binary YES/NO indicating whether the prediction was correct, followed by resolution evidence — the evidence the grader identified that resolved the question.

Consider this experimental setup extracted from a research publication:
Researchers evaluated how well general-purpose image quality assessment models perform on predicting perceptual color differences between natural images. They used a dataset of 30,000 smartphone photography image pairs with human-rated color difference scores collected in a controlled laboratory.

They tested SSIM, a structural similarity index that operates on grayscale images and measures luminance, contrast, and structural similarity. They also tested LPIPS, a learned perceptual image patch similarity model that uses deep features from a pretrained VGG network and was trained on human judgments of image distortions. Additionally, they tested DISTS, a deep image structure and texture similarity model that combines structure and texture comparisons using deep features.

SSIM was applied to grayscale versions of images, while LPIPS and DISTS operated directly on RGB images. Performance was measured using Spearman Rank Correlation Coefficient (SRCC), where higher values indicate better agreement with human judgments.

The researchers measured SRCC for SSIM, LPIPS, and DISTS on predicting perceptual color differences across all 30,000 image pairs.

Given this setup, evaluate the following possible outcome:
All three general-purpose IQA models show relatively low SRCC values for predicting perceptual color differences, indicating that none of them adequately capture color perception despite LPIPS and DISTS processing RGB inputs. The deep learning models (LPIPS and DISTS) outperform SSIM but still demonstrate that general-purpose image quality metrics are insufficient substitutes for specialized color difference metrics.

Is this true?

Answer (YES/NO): YES